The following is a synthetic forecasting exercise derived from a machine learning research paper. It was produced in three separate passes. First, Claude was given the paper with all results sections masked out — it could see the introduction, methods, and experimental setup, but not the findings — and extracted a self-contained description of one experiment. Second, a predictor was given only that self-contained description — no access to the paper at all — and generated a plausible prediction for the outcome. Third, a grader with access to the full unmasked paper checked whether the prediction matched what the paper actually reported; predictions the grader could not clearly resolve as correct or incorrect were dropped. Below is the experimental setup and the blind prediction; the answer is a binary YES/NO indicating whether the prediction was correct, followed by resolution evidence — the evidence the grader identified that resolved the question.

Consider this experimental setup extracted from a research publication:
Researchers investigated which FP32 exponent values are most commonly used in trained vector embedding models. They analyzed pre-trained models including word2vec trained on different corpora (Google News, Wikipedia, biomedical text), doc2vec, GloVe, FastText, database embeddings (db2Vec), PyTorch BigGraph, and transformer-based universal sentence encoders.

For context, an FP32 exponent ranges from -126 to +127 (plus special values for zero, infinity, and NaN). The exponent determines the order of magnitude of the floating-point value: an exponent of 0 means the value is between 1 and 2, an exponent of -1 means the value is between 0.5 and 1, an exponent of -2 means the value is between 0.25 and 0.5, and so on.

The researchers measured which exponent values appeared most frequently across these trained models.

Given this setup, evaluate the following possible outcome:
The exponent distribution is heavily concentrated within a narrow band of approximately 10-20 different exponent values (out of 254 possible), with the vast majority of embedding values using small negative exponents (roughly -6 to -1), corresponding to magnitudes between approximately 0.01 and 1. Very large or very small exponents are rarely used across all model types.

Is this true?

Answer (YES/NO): NO